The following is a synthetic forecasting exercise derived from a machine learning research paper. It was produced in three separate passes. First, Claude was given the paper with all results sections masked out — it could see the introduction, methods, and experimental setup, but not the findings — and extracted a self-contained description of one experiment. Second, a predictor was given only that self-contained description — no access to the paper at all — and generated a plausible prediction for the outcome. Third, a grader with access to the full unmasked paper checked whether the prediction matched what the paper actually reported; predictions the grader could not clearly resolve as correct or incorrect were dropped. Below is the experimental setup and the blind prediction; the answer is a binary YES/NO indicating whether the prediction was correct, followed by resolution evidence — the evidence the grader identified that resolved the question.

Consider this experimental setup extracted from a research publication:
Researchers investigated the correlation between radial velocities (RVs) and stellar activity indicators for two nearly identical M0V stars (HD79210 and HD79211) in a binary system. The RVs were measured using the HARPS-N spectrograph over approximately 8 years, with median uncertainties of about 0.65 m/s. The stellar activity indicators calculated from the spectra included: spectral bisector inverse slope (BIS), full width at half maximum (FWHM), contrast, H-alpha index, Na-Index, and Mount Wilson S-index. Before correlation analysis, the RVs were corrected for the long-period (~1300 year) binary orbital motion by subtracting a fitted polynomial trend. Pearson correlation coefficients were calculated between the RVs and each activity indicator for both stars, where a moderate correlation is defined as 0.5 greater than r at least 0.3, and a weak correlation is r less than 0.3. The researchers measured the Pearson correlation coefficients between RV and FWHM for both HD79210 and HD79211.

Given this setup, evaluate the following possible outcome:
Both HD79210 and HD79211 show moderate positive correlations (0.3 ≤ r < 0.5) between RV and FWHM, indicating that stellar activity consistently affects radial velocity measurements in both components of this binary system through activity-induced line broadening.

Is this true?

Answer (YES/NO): NO